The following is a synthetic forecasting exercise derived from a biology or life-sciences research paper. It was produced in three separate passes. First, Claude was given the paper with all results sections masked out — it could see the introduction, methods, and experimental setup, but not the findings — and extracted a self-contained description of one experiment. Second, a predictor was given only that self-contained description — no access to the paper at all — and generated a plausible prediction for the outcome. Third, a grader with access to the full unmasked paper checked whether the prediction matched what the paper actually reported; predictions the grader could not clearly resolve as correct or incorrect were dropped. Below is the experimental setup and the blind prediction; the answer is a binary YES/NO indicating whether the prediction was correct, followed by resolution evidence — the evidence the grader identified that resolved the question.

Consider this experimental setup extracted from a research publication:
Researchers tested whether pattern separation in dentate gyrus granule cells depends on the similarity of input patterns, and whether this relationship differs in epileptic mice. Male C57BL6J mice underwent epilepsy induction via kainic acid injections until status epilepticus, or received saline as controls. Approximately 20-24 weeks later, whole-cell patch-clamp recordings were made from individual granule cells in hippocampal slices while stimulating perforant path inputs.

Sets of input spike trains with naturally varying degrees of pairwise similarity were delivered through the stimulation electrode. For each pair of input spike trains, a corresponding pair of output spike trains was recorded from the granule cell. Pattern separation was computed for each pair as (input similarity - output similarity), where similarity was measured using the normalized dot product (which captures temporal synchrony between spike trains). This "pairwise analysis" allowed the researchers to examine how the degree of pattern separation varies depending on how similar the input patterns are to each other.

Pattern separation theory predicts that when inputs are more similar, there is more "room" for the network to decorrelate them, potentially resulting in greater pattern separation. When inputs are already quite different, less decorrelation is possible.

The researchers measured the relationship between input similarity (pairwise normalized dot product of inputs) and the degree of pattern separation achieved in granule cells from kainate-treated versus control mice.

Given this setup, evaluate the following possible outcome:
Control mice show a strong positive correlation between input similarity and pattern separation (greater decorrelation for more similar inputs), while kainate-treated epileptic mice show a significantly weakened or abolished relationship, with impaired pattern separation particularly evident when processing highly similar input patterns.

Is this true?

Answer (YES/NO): YES